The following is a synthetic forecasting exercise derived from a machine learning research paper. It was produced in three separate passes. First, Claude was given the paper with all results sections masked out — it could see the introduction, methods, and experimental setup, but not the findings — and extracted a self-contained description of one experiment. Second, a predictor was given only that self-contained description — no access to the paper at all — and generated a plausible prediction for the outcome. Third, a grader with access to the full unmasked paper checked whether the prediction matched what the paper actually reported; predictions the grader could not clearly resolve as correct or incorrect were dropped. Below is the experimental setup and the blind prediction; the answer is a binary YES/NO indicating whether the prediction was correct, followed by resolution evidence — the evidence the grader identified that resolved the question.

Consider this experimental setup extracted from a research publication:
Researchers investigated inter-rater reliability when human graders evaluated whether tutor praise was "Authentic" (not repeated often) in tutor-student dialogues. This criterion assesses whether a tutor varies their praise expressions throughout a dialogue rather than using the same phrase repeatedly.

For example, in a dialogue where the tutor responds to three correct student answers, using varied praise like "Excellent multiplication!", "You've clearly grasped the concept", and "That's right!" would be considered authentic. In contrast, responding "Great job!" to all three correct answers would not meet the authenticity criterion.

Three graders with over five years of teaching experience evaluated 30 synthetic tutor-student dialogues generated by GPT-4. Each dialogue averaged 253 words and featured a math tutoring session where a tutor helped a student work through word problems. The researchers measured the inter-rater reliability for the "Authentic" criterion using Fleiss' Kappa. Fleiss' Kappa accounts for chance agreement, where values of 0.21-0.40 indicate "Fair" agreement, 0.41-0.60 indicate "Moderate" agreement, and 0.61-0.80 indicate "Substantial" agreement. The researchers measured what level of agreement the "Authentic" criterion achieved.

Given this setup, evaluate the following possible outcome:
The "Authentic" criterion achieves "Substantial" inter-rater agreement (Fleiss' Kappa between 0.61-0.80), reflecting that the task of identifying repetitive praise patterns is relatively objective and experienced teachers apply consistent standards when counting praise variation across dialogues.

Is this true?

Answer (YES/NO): YES